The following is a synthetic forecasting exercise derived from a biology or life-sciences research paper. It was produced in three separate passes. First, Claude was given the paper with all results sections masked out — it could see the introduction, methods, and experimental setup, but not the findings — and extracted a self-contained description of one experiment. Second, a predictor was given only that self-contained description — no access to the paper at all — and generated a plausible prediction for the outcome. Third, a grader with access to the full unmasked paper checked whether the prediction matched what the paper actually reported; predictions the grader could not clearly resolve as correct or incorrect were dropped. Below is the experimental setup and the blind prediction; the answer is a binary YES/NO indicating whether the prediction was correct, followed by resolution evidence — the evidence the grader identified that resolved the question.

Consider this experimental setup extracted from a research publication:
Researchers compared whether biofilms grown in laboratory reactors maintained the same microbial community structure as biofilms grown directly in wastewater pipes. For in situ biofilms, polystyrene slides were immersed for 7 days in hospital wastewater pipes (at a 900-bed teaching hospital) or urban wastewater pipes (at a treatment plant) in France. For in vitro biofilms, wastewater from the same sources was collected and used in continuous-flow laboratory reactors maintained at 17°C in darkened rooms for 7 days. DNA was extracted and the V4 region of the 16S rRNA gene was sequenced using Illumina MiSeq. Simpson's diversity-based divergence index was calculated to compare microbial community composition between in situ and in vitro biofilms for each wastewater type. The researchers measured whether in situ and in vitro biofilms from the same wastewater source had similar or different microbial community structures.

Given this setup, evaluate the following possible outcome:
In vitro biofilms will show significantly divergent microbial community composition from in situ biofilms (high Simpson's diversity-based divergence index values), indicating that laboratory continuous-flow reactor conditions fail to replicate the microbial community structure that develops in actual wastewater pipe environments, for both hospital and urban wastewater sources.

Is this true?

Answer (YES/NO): YES